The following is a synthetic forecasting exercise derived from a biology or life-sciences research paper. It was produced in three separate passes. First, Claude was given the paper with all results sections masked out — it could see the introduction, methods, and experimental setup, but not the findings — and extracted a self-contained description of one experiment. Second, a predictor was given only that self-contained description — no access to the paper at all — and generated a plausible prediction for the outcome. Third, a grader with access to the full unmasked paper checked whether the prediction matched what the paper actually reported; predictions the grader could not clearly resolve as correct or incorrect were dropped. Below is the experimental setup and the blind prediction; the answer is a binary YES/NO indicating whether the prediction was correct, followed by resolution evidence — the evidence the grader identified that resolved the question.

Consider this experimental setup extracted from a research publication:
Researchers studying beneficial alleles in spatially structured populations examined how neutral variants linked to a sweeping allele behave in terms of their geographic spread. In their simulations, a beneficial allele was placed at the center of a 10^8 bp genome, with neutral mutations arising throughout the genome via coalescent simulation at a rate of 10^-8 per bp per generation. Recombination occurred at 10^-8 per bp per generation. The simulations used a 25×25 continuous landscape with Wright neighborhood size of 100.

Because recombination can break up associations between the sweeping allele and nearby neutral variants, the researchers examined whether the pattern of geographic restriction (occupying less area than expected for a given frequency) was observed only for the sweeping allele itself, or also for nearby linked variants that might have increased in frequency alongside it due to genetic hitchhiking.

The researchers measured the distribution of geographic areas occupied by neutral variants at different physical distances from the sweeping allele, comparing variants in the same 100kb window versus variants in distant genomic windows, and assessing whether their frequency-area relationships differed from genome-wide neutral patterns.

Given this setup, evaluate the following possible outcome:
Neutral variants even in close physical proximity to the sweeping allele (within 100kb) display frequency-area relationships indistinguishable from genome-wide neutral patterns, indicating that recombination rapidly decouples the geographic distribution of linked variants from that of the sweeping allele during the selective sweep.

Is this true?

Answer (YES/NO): NO